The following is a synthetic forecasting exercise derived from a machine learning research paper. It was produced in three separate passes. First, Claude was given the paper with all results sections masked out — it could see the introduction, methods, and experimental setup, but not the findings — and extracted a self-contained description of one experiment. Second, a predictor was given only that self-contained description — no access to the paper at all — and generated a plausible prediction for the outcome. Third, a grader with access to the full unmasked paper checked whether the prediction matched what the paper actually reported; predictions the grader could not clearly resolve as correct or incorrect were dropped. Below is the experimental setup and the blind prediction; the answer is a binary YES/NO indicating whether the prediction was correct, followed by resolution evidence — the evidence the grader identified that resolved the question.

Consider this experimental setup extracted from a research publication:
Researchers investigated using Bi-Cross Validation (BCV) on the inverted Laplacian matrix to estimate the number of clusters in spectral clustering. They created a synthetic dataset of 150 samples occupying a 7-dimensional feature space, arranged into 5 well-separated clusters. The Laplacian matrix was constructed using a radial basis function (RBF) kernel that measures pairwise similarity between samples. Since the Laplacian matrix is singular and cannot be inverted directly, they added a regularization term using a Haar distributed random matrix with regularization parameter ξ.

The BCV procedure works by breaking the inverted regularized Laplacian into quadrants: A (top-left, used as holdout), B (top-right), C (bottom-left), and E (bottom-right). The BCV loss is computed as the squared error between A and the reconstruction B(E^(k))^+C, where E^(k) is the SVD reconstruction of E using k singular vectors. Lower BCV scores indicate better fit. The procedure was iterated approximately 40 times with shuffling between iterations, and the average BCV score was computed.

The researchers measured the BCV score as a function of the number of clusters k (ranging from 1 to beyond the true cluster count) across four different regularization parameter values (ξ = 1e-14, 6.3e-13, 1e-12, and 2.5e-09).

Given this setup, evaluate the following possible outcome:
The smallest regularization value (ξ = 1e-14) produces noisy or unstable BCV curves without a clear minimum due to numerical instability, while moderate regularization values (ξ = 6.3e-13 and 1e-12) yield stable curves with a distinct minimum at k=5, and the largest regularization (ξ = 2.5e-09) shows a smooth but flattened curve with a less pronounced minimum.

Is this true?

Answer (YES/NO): NO